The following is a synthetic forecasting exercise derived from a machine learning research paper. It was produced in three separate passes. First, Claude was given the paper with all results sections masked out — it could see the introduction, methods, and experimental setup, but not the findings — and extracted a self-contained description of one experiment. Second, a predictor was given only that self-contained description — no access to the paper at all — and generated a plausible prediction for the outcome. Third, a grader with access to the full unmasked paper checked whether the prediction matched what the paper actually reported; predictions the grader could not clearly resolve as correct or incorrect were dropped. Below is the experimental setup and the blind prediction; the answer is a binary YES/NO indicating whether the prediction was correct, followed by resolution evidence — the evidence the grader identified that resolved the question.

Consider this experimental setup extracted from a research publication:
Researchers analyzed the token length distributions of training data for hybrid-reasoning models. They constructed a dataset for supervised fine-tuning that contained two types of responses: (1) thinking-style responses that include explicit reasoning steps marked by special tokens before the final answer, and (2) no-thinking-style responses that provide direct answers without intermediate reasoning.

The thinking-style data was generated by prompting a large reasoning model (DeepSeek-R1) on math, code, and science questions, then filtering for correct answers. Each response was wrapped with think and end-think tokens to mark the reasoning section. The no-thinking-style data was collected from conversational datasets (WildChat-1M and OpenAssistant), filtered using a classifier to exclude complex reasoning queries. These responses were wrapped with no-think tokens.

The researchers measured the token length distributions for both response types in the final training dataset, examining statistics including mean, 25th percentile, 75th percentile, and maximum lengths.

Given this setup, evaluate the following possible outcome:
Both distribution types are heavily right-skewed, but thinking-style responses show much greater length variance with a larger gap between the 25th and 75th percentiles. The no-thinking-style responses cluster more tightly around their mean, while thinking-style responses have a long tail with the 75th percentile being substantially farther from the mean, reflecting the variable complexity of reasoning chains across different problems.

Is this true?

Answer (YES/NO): NO